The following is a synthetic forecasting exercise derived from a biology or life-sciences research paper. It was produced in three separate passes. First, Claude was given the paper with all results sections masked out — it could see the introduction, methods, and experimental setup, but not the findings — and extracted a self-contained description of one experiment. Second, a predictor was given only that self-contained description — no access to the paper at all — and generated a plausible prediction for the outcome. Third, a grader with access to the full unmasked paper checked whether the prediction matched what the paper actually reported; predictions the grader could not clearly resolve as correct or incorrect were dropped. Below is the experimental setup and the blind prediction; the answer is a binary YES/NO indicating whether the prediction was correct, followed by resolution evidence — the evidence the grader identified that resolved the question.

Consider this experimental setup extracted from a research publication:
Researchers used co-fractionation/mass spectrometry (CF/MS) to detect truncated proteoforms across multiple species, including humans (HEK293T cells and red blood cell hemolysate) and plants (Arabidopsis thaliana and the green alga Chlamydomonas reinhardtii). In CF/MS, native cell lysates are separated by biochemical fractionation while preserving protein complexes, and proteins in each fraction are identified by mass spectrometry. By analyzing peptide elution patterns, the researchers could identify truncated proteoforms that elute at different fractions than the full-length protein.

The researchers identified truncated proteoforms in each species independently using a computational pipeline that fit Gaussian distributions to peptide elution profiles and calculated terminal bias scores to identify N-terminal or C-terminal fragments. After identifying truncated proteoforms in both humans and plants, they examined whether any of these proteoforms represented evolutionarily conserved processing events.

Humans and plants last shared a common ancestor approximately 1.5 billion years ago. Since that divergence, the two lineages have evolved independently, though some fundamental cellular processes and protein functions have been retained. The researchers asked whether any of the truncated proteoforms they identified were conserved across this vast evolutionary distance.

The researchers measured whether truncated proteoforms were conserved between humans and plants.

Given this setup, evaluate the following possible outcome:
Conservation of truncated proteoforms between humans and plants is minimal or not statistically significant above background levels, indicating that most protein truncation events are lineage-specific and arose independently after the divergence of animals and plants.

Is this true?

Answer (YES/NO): NO